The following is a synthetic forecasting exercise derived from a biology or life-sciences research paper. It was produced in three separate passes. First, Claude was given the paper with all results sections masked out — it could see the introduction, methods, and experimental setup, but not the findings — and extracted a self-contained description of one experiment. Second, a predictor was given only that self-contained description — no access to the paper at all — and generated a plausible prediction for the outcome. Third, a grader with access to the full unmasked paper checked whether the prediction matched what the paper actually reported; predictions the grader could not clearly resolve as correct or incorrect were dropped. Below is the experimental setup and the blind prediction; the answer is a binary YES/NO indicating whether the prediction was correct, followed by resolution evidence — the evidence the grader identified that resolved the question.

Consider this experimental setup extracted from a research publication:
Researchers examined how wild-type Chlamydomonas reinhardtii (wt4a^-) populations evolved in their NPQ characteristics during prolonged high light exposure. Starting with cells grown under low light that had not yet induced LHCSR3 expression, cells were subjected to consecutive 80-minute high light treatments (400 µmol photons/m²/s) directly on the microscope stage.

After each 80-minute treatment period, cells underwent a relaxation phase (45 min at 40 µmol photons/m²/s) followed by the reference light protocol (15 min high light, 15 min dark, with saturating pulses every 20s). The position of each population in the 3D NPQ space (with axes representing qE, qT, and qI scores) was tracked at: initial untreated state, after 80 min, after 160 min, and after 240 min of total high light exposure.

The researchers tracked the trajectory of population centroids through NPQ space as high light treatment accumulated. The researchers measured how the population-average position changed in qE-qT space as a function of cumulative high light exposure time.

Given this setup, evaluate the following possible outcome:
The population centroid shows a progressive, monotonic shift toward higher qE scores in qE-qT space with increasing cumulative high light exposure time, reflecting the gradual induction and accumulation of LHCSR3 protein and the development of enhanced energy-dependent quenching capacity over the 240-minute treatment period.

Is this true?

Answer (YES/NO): YES